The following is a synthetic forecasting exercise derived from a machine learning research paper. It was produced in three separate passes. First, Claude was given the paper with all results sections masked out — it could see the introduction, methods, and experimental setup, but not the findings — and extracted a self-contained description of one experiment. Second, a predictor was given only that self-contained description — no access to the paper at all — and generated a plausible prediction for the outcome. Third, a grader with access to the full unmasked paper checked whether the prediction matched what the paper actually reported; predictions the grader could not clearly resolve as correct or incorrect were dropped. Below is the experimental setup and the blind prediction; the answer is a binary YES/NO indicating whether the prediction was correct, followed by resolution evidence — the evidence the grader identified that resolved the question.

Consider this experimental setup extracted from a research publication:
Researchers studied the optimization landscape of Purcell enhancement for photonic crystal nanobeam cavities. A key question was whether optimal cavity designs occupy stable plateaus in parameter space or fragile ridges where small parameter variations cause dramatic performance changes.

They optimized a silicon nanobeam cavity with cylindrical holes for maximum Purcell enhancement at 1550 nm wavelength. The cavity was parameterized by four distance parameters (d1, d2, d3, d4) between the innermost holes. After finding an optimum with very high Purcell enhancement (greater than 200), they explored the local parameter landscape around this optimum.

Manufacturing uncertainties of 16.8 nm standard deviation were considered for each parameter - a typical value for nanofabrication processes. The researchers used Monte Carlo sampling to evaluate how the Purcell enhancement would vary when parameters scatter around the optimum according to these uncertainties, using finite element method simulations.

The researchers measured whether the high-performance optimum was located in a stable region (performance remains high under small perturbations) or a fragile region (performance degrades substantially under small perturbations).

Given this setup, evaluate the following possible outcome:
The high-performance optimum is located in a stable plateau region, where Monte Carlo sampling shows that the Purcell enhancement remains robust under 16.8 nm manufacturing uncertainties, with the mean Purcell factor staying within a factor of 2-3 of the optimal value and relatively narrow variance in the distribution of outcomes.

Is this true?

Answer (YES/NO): NO